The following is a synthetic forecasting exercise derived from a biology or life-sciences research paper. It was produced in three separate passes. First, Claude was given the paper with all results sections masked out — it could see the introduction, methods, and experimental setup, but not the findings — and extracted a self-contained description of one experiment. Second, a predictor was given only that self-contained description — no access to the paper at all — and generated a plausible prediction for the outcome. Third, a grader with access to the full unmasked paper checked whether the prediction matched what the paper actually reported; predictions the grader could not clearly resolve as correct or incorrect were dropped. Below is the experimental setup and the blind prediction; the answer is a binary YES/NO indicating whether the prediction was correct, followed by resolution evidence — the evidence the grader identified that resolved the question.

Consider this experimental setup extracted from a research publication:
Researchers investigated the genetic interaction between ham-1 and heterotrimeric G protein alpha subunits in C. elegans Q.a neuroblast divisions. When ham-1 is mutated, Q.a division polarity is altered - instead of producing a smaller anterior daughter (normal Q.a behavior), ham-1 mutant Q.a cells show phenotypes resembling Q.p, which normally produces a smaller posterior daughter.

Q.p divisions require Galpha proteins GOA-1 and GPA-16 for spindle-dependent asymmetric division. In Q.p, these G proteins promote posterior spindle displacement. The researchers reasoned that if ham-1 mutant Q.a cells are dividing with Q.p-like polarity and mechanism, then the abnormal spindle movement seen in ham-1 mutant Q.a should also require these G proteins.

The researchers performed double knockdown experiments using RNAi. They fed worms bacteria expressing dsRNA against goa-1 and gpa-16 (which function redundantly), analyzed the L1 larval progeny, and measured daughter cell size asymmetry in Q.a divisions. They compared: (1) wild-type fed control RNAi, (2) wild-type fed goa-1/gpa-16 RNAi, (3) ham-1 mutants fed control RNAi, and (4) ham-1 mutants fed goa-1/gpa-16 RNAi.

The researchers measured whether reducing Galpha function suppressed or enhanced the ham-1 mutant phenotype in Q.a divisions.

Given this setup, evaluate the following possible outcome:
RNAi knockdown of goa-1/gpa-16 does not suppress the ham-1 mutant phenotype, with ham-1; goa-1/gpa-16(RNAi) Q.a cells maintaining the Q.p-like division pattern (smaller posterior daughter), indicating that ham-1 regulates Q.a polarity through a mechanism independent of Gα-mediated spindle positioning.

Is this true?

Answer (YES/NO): NO